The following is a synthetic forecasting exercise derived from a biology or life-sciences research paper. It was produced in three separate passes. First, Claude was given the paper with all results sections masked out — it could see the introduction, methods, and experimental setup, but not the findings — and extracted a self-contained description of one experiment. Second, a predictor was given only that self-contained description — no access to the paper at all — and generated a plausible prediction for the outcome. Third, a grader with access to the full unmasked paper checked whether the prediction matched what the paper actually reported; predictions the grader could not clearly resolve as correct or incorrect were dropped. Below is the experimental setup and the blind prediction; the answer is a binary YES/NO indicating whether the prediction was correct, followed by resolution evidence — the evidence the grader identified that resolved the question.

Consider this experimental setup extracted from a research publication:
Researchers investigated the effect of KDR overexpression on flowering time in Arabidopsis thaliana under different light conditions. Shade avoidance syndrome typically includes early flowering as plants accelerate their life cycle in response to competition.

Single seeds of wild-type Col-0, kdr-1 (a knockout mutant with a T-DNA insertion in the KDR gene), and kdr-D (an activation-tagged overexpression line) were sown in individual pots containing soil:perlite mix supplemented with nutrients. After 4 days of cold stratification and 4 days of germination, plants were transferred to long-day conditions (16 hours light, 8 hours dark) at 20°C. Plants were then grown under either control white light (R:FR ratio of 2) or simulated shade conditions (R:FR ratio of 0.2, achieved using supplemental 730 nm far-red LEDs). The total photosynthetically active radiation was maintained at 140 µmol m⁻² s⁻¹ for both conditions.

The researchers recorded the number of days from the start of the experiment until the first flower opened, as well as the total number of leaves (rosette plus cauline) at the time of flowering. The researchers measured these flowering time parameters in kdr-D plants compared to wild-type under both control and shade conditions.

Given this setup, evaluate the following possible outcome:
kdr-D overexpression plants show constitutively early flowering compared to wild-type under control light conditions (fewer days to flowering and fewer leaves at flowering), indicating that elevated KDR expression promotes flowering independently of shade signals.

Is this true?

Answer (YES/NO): YES